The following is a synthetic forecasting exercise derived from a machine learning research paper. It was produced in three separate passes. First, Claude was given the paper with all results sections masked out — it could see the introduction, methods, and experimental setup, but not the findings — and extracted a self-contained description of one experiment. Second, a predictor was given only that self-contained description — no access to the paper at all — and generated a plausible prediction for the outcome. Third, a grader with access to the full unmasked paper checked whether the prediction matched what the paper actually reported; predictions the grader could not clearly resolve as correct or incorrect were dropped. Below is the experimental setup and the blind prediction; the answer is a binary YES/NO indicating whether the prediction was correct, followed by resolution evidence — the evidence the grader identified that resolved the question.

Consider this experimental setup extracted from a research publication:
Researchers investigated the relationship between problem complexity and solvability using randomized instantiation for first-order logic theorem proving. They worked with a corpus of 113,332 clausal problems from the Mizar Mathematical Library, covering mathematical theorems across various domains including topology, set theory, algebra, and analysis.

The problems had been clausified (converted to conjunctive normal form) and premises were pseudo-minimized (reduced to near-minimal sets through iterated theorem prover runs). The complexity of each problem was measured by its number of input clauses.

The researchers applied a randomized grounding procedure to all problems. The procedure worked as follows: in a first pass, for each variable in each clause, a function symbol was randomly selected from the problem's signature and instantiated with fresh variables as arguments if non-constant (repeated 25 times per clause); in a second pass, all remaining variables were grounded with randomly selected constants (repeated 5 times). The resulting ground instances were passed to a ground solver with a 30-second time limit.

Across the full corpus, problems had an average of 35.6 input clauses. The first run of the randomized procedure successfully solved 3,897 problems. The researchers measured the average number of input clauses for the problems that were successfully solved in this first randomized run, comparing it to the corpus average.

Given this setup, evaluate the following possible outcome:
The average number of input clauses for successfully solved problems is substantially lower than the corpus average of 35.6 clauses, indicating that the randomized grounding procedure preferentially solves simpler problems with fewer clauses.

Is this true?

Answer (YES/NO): YES